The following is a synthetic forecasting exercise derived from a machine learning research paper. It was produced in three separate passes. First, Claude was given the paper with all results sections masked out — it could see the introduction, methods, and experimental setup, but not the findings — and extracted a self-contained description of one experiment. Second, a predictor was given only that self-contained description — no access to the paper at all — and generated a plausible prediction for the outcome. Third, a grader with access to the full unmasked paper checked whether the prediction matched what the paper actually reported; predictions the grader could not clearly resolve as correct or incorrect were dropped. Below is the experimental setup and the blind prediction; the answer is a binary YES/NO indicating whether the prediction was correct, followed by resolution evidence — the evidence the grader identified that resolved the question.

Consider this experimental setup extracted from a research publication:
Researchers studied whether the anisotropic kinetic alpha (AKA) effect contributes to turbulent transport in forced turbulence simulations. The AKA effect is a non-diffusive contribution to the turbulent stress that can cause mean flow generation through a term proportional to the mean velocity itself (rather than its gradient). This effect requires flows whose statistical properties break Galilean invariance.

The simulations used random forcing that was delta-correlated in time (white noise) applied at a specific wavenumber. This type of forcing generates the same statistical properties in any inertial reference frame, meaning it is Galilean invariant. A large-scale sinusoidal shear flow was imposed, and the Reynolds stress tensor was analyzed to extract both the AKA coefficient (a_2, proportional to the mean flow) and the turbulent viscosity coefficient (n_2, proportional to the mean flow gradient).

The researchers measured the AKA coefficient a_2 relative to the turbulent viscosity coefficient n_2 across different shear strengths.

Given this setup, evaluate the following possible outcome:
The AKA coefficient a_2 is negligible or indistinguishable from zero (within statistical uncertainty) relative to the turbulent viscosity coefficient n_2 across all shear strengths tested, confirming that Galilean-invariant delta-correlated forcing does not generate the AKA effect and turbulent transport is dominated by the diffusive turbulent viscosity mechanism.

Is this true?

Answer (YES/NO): YES